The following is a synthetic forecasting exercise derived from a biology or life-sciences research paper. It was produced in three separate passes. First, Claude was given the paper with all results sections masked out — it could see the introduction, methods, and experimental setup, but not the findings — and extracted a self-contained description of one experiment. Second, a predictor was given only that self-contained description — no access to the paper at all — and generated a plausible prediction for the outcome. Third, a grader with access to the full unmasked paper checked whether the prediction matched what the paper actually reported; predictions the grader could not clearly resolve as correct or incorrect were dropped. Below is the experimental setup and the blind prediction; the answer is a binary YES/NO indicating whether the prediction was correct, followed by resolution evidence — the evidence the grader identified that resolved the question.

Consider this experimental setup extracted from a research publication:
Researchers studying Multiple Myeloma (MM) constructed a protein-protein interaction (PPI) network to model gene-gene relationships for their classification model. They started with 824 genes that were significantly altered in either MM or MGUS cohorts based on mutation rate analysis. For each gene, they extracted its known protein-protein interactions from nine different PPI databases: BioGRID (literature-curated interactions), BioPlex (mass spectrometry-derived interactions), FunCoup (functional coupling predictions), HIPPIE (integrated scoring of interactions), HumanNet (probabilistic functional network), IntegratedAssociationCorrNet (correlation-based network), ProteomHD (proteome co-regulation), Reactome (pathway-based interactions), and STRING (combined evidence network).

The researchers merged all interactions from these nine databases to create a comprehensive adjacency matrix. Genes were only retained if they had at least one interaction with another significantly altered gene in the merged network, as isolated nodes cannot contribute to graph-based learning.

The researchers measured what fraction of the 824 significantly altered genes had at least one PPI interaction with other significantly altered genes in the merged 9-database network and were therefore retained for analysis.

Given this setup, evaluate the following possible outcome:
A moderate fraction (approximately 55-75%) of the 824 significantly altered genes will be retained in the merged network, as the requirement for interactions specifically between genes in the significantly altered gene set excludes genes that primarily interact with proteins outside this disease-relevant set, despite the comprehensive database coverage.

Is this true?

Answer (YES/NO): NO